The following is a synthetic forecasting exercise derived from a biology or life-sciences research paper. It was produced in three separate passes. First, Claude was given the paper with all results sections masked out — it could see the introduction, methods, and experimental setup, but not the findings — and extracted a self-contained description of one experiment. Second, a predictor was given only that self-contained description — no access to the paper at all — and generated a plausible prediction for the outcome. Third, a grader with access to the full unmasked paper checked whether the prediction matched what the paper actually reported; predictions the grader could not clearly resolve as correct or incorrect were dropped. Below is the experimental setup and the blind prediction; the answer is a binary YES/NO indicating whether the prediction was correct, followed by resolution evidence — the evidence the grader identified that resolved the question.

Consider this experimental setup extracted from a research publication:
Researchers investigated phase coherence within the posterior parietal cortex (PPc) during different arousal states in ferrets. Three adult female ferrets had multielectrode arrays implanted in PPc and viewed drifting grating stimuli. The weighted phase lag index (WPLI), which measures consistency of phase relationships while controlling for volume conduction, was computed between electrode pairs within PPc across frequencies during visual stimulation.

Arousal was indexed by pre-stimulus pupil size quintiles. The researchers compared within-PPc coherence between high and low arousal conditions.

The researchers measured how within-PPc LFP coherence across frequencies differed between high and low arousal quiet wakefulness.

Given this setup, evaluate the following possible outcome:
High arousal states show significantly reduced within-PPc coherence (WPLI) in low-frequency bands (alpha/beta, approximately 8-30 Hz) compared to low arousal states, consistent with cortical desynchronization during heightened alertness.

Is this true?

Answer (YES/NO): NO